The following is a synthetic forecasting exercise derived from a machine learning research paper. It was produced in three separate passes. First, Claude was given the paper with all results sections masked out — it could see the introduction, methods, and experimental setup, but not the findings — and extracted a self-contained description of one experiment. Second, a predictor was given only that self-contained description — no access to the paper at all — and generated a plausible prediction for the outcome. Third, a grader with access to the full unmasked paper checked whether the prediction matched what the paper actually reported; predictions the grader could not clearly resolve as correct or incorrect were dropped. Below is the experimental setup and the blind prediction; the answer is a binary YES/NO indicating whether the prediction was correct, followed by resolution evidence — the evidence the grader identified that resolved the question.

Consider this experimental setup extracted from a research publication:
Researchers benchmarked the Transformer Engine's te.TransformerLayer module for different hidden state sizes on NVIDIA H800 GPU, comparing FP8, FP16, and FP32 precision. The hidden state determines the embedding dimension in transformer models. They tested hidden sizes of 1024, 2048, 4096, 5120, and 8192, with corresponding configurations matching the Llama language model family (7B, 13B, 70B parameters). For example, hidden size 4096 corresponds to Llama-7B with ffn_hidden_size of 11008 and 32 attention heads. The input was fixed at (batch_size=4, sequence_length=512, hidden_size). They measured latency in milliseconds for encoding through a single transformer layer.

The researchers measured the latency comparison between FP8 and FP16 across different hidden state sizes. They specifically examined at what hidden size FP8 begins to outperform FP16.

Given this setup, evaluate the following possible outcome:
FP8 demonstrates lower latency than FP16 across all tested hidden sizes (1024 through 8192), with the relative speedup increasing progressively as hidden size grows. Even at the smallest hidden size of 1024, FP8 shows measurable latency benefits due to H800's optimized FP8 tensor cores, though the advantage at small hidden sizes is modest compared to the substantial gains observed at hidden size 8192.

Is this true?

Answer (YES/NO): NO